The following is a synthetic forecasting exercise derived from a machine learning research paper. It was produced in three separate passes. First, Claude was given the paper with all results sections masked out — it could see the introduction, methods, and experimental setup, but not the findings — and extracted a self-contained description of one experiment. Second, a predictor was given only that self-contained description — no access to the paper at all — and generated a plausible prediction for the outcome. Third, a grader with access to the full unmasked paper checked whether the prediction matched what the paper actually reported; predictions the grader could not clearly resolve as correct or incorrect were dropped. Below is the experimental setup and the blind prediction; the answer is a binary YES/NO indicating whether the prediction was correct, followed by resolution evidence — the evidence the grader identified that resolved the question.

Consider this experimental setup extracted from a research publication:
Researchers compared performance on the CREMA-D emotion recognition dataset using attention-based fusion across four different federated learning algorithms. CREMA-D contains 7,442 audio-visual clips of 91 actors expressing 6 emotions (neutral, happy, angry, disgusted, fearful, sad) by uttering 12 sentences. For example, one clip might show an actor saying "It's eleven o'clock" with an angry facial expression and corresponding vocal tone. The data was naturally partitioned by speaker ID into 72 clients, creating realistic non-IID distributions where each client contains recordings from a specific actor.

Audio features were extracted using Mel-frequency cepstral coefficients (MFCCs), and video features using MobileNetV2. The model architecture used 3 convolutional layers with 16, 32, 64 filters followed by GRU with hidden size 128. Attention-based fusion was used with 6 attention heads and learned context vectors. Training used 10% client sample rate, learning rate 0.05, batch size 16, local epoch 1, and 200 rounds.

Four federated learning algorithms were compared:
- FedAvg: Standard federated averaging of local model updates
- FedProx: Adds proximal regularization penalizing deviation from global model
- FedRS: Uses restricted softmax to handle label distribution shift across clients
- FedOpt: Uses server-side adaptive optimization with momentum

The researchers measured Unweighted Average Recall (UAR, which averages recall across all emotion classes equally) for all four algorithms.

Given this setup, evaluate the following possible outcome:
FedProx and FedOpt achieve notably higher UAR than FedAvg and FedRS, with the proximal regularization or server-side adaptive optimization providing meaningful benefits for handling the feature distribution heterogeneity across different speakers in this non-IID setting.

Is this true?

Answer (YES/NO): NO